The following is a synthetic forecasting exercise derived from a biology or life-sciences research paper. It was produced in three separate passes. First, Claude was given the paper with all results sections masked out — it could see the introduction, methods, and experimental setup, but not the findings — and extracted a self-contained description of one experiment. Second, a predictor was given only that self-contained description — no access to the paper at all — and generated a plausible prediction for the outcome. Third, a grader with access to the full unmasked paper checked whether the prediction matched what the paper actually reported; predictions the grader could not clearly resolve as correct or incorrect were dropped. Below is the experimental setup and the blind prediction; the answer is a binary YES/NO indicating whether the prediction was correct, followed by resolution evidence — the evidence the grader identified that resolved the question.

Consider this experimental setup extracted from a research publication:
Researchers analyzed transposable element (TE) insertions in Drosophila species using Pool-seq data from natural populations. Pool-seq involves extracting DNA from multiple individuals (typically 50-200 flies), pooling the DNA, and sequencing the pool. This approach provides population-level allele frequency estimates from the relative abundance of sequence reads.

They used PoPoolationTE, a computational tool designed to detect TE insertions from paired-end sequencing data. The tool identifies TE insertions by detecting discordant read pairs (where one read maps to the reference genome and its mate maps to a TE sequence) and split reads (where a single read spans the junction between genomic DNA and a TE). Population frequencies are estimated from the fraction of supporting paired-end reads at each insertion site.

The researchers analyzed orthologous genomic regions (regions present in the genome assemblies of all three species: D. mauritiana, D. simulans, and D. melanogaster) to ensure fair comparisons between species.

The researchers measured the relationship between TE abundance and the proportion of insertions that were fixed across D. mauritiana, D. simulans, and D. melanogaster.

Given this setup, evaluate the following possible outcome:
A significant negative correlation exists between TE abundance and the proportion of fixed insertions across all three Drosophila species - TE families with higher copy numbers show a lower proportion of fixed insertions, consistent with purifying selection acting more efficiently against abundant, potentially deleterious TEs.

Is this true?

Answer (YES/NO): YES